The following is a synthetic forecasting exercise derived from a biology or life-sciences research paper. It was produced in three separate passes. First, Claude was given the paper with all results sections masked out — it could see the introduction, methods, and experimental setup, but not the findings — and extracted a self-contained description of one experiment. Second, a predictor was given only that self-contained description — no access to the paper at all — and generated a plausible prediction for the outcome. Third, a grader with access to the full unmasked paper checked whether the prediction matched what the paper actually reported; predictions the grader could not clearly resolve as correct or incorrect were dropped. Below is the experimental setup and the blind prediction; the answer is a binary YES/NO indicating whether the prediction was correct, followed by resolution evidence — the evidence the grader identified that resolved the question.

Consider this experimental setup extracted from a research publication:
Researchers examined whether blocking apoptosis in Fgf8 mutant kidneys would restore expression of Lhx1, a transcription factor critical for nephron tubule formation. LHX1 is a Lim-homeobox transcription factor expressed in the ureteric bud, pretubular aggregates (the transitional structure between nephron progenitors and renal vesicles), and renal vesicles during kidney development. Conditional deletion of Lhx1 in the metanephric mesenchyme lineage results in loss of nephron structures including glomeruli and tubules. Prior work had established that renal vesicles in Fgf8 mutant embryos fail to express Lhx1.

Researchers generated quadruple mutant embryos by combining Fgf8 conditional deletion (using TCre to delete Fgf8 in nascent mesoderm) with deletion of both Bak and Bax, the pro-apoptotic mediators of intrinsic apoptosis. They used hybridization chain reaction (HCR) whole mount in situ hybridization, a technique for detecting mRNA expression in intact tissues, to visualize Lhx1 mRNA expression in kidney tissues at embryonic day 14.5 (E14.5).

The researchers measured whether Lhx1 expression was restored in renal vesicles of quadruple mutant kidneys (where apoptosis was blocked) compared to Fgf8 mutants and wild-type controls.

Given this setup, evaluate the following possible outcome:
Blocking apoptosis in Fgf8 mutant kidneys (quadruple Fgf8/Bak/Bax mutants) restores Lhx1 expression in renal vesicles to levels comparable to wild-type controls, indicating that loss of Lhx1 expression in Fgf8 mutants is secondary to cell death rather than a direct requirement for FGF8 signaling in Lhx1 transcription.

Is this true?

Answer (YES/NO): NO